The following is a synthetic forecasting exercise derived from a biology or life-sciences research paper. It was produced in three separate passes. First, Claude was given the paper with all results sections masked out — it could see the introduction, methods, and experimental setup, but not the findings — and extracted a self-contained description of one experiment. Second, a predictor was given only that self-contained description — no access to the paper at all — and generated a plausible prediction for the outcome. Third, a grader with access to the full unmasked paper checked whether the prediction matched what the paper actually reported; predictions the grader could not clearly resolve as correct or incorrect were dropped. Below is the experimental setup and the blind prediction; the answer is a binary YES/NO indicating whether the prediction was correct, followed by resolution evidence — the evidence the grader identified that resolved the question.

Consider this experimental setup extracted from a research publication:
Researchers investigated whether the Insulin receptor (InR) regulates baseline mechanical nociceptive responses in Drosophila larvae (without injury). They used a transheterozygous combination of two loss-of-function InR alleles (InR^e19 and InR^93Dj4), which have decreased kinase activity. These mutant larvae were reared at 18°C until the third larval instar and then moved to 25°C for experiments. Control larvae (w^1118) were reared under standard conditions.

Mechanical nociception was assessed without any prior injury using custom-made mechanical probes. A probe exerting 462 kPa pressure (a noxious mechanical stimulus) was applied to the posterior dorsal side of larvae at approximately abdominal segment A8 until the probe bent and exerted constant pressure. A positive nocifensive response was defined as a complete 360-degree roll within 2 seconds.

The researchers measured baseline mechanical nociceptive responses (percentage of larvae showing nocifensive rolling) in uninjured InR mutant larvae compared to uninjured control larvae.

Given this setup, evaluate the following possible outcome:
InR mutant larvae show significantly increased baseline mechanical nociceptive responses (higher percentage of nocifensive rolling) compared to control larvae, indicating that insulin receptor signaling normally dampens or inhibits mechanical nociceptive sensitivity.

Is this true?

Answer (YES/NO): NO